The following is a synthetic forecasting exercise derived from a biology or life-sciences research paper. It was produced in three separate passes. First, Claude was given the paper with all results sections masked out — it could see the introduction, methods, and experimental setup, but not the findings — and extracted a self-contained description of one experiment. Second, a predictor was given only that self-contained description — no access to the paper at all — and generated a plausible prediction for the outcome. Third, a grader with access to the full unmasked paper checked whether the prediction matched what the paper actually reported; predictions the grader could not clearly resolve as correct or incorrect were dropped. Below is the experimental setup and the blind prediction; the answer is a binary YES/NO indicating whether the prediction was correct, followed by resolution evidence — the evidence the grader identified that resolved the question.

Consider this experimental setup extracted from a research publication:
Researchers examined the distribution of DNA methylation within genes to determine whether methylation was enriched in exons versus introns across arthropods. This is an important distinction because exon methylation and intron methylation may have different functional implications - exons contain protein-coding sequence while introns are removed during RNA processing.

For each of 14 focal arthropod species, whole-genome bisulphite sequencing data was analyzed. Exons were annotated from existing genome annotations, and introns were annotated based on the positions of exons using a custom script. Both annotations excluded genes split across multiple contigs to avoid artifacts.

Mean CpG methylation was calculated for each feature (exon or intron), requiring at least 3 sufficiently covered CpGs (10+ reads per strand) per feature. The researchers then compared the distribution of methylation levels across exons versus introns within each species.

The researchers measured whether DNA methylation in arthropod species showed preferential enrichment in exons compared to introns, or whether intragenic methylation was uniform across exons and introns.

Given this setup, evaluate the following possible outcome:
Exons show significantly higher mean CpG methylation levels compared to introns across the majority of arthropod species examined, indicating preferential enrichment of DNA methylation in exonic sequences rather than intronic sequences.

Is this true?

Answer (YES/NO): YES